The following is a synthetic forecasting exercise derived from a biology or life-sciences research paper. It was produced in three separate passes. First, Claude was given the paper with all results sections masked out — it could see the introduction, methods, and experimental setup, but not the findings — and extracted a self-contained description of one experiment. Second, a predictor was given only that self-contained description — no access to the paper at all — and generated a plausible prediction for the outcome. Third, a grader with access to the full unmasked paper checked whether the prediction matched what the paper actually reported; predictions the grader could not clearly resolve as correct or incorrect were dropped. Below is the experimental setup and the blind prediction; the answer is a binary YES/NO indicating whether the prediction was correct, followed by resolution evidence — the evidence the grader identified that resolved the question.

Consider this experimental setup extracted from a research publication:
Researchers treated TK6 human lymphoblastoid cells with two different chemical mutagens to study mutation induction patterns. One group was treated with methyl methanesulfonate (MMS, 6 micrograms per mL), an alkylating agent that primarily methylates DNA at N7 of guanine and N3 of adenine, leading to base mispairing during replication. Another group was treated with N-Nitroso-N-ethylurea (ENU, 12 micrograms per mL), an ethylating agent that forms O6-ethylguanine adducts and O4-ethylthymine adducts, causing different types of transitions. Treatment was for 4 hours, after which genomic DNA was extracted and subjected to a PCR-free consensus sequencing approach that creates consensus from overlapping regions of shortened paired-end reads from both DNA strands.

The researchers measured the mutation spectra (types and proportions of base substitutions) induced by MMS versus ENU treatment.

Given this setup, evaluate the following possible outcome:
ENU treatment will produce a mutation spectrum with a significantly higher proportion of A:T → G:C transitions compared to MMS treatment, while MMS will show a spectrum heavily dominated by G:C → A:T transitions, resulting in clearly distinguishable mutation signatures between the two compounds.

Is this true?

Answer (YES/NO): NO